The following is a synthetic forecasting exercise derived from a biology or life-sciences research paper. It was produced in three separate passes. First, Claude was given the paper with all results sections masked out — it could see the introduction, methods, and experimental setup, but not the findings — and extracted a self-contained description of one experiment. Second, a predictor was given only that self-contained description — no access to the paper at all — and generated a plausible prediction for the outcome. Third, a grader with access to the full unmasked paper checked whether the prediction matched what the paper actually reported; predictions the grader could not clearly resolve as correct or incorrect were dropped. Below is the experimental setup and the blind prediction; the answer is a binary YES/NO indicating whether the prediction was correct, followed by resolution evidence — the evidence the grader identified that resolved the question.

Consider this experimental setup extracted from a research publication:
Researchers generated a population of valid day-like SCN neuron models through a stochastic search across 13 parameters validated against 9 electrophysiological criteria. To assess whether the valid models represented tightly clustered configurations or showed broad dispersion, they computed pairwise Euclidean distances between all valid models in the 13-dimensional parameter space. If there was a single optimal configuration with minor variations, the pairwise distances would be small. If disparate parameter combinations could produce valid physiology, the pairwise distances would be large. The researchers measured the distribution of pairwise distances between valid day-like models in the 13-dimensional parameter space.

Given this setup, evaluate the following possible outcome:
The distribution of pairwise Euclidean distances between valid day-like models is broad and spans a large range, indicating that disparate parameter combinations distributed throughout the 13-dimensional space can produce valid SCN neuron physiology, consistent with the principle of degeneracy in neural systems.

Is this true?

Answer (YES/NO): YES